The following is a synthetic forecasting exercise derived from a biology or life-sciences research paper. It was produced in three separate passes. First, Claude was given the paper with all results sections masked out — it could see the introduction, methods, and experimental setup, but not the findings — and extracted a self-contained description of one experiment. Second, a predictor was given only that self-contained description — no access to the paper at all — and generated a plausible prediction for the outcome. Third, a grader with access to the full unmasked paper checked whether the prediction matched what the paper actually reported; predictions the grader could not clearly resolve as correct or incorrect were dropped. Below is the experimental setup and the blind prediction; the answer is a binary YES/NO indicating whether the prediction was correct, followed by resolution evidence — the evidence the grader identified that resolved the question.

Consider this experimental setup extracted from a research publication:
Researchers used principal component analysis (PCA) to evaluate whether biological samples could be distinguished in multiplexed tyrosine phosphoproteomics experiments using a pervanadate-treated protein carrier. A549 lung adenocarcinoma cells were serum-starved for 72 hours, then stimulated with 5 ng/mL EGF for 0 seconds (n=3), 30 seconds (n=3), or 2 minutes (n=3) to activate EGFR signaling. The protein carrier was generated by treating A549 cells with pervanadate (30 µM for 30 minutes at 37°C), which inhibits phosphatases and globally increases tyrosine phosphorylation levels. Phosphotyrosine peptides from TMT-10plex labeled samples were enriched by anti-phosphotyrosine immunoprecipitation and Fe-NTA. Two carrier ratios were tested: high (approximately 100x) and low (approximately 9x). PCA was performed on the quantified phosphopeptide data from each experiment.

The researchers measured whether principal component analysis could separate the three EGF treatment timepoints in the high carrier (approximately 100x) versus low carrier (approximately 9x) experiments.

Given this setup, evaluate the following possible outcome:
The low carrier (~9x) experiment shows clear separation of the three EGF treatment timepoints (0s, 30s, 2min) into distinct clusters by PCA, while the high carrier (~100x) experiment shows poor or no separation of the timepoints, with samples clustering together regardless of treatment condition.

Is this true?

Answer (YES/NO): NO